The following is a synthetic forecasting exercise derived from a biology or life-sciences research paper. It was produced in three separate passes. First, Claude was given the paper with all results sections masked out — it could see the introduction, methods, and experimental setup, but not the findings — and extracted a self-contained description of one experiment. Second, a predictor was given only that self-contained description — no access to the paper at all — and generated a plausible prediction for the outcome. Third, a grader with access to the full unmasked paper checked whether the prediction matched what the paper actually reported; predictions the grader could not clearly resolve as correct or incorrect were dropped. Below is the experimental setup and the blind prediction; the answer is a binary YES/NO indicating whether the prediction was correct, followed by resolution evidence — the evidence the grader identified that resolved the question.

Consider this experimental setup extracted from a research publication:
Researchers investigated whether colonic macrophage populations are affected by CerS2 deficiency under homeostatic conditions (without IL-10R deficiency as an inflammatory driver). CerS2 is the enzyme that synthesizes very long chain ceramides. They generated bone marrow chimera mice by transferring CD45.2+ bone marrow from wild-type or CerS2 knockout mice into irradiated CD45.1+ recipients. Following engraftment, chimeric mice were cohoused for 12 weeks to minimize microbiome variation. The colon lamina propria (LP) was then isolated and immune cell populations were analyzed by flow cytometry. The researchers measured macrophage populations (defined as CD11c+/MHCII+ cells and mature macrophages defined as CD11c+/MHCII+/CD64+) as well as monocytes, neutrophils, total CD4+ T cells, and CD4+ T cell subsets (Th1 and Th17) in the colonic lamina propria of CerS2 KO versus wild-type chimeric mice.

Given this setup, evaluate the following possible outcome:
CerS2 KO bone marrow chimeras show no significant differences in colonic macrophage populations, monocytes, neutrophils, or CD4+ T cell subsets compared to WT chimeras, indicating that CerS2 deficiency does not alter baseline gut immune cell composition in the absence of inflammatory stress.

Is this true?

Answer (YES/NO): NO